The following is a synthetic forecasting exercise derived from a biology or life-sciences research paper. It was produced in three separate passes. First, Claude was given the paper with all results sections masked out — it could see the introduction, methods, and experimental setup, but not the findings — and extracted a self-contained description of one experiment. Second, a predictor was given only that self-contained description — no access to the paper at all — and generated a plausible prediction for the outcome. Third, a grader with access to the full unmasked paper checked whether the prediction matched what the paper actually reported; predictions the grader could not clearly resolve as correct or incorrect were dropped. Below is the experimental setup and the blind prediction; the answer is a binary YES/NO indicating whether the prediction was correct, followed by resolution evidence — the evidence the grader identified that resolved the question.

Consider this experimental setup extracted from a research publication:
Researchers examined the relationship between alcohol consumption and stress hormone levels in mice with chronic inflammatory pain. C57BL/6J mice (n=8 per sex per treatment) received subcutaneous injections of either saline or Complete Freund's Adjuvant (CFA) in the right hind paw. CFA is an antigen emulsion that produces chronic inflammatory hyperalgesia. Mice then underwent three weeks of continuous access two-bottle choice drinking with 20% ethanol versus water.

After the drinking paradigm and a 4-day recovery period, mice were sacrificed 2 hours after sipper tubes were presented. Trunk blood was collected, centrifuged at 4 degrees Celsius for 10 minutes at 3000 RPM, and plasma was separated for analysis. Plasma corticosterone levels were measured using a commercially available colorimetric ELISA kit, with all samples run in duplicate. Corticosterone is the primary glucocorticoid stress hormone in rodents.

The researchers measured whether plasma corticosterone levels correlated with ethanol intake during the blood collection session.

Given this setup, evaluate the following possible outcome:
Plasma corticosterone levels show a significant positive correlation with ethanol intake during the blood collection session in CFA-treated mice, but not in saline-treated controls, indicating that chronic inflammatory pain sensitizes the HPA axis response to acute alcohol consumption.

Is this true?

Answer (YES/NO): NO